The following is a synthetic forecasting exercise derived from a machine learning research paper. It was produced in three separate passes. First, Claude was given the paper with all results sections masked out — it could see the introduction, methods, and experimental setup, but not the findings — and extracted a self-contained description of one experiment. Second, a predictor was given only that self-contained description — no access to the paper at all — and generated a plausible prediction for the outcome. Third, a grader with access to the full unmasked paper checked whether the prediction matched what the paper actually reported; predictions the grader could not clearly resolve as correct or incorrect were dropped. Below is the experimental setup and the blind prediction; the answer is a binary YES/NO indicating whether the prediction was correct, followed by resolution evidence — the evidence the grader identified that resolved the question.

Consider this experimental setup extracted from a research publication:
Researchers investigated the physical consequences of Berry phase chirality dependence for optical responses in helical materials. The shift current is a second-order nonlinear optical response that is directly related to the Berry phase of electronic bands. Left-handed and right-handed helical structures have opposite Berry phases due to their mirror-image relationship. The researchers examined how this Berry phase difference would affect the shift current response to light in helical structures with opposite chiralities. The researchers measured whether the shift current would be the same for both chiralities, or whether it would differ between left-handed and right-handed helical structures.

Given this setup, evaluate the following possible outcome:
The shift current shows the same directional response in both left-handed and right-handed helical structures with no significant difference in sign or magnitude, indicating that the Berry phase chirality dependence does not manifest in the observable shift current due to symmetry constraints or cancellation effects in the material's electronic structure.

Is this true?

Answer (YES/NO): NO